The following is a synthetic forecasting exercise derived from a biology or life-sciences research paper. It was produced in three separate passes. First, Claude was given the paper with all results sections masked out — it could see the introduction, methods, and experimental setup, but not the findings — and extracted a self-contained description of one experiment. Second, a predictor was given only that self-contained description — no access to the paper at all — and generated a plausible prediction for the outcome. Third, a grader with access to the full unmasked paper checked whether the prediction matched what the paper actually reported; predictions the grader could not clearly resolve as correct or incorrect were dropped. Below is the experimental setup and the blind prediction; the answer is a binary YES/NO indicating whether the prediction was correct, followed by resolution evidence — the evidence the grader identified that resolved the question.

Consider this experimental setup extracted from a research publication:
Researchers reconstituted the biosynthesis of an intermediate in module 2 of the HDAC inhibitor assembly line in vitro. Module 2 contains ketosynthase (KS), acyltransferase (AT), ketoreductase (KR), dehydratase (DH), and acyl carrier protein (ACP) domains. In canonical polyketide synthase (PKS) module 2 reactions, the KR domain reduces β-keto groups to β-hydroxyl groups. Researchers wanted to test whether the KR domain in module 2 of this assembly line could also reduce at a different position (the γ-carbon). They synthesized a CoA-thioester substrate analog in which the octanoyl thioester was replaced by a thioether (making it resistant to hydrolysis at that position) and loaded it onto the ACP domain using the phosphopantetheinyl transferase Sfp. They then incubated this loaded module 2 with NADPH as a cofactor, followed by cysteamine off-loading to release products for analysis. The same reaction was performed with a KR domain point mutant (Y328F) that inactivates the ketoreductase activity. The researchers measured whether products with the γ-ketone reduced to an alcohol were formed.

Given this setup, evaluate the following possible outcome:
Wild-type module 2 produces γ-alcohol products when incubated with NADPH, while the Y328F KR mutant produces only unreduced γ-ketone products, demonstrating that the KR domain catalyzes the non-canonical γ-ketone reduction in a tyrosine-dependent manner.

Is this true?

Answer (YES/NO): YES